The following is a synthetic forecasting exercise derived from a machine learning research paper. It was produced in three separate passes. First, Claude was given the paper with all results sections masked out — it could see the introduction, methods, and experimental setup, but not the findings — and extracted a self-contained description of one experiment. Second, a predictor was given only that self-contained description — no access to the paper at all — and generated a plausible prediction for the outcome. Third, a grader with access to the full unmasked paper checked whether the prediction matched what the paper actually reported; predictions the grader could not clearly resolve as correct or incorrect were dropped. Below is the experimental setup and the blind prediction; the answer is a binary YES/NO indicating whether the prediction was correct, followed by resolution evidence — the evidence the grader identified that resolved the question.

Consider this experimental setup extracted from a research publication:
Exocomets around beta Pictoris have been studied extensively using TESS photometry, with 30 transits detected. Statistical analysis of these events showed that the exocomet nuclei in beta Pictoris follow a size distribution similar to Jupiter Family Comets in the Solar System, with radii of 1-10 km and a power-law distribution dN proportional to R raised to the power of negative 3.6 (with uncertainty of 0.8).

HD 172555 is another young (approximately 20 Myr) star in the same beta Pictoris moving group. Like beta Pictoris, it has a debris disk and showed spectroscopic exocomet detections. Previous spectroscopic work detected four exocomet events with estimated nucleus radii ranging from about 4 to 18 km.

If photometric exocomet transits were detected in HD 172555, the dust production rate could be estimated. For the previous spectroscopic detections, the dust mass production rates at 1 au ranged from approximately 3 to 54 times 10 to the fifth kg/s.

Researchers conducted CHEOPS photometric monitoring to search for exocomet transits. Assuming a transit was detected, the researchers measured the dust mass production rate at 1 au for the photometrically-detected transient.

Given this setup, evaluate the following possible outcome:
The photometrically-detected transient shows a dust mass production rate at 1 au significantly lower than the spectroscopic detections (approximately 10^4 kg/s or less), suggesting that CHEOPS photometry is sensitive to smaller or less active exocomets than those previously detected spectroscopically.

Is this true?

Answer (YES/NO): NO